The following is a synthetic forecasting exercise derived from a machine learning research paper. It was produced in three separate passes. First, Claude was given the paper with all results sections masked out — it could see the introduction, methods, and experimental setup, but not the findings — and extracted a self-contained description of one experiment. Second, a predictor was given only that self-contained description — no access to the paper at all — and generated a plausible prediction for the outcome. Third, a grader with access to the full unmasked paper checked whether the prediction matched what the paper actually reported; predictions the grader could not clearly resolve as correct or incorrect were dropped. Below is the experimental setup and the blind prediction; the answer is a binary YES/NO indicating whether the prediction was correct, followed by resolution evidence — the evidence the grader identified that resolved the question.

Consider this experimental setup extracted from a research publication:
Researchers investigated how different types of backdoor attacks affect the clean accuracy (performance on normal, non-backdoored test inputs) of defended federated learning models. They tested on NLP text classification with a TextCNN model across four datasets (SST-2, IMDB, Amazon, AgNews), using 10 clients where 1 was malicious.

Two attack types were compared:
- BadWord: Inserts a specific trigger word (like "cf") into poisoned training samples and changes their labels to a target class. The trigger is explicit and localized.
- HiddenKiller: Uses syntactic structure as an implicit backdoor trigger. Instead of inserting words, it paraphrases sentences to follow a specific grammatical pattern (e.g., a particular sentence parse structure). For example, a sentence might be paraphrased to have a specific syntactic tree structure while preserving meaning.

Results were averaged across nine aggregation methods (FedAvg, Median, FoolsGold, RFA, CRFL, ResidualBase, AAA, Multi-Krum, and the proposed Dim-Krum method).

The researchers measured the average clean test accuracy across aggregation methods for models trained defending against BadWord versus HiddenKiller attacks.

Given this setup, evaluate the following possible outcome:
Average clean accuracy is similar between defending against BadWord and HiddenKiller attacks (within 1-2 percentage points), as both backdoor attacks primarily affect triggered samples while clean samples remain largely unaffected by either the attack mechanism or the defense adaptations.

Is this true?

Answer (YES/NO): NO